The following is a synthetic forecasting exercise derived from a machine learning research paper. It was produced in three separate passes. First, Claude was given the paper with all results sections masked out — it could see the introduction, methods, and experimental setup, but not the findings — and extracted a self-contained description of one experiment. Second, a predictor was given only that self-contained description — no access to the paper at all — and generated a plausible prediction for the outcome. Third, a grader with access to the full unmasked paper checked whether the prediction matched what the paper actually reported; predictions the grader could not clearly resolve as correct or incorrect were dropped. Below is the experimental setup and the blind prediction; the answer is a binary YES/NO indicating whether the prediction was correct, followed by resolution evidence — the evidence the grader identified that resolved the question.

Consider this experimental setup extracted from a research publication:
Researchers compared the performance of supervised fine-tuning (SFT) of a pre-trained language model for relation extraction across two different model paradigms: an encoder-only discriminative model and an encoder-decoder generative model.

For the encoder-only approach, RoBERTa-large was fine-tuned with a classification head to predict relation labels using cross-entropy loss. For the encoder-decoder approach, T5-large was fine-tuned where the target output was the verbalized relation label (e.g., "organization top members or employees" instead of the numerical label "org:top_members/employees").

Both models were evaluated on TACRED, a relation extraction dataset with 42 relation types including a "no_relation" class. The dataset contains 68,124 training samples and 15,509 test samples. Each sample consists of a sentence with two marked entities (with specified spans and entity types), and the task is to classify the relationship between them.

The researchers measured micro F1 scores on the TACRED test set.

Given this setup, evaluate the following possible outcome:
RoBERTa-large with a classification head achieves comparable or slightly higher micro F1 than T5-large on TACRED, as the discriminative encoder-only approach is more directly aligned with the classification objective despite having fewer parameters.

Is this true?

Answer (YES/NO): YES